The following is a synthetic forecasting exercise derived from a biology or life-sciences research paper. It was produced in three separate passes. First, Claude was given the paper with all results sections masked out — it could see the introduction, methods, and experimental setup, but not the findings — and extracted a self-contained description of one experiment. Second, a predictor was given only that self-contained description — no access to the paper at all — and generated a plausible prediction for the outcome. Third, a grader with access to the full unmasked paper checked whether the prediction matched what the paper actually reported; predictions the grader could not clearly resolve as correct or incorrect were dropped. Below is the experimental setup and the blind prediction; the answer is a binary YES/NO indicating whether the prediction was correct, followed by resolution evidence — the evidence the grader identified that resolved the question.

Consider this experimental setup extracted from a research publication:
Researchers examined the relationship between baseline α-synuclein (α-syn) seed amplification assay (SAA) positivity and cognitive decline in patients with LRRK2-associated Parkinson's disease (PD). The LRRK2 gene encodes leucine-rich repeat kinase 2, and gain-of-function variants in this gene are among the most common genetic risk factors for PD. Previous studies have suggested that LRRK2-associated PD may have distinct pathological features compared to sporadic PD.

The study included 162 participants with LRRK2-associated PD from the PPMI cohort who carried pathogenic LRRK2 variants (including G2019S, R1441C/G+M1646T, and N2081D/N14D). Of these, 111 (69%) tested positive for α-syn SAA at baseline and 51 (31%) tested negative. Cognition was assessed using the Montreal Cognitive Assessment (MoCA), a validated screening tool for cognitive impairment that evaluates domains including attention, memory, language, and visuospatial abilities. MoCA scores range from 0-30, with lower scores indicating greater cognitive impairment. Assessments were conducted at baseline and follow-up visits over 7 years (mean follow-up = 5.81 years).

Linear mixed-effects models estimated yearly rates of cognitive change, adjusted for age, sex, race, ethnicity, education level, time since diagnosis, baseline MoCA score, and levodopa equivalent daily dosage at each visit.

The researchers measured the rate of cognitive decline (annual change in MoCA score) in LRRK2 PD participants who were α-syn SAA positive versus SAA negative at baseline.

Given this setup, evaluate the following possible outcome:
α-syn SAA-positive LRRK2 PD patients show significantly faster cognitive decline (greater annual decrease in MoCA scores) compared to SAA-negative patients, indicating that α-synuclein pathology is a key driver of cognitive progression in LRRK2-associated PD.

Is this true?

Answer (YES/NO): NO